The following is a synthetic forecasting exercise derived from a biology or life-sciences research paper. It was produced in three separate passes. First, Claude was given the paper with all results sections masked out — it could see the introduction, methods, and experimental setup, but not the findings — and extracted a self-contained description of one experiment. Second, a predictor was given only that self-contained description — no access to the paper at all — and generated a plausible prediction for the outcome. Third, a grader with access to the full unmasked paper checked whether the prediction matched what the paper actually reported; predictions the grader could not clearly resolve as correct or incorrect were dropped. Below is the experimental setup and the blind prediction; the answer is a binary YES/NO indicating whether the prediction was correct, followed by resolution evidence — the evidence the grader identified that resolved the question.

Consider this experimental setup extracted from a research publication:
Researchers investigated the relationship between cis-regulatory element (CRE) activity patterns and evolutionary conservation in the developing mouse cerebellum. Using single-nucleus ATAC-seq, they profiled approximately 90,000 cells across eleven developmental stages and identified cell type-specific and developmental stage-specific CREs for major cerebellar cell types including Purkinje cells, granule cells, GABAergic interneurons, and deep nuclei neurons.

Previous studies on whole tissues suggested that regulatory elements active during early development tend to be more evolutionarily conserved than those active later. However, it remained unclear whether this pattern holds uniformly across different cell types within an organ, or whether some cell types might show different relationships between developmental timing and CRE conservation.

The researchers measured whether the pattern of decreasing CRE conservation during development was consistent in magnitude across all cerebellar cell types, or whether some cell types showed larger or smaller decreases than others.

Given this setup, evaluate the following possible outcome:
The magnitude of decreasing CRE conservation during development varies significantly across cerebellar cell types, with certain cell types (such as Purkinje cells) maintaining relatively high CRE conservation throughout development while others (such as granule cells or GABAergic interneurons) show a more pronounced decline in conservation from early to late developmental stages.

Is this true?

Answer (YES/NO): NO